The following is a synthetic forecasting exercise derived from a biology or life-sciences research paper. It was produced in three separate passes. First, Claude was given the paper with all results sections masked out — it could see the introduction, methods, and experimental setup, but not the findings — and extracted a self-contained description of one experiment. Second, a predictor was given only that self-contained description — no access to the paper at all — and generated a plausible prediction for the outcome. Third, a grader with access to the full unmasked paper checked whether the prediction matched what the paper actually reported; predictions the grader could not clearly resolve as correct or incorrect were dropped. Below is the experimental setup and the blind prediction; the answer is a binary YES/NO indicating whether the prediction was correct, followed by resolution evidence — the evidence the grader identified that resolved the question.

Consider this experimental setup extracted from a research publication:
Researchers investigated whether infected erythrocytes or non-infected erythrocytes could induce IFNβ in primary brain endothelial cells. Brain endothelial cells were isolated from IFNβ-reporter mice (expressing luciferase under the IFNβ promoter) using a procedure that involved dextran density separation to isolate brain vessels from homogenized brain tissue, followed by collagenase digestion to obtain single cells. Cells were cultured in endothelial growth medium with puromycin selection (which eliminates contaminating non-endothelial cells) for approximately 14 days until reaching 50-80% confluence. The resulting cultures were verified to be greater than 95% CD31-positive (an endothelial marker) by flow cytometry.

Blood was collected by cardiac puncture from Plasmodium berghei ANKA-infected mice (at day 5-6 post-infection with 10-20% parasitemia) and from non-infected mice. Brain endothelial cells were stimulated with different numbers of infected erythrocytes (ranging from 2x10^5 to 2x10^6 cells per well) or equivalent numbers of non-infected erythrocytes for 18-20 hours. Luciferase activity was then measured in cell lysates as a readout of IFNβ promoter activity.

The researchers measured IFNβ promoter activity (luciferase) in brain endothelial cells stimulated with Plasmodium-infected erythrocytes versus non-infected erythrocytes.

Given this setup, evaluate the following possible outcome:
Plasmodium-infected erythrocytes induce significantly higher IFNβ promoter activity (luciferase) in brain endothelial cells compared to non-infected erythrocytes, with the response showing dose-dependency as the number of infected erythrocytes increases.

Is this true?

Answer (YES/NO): NO